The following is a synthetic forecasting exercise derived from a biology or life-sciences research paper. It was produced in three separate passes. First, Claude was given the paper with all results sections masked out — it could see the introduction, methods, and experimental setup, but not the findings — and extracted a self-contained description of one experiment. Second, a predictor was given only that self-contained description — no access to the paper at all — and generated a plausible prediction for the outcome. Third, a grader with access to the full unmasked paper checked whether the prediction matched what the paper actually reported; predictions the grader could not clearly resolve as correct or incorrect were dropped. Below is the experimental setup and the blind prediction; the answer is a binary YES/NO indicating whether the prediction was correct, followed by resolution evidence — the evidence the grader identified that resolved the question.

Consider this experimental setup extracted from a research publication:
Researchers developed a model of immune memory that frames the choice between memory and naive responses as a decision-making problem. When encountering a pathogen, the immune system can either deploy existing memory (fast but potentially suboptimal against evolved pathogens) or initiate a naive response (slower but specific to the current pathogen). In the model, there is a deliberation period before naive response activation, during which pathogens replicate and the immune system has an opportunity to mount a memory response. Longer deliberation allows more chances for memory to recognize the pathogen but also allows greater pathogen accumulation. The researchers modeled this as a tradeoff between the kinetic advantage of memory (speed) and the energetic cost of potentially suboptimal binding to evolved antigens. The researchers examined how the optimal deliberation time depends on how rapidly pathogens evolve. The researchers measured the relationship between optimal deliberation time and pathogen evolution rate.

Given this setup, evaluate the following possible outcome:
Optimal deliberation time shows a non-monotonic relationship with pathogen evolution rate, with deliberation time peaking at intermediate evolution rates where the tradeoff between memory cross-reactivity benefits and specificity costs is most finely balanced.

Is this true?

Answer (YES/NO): NO